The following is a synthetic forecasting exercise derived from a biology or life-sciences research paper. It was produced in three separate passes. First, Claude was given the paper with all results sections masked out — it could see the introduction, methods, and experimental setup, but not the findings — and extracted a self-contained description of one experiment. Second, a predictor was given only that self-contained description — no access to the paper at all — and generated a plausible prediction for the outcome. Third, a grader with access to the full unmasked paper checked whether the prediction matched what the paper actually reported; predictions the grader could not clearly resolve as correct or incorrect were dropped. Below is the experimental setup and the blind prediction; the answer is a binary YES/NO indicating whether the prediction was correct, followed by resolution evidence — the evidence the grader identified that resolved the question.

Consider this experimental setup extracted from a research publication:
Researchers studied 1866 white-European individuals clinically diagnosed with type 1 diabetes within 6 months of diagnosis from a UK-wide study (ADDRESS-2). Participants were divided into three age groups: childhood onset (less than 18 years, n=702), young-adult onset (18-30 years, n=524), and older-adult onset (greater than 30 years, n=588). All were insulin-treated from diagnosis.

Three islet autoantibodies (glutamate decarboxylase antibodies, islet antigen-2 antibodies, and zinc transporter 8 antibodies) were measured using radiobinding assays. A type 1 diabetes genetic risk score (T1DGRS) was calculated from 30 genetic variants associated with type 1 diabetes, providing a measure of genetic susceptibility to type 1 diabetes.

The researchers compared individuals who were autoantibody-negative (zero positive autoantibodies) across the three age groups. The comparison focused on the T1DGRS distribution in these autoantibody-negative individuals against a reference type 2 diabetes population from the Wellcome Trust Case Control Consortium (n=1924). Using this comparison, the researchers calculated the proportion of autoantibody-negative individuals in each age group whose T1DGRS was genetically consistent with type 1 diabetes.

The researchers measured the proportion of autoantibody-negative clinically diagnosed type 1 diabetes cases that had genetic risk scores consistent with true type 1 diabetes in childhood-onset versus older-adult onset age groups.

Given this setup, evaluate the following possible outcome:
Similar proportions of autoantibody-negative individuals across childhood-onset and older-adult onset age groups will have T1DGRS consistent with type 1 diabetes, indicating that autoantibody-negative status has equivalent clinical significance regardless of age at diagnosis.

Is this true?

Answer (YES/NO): NO